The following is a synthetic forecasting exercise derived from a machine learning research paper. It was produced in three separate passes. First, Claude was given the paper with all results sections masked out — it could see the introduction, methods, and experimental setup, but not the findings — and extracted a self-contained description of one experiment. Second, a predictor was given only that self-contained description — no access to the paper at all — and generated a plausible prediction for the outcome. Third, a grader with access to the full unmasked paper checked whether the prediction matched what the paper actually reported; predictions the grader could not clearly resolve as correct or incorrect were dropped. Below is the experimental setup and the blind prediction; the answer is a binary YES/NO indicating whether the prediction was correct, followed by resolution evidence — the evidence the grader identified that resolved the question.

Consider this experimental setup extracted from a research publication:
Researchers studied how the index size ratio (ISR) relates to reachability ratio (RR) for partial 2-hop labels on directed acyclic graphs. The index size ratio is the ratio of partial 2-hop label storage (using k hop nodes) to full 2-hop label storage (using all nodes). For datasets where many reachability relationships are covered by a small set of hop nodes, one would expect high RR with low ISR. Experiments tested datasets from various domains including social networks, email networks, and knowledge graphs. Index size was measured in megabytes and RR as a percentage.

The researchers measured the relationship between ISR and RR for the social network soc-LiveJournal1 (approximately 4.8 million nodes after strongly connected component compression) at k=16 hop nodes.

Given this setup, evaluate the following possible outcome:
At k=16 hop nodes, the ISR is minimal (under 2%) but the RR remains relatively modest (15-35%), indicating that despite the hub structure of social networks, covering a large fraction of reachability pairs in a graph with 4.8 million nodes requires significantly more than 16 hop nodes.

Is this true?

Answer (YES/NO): NO